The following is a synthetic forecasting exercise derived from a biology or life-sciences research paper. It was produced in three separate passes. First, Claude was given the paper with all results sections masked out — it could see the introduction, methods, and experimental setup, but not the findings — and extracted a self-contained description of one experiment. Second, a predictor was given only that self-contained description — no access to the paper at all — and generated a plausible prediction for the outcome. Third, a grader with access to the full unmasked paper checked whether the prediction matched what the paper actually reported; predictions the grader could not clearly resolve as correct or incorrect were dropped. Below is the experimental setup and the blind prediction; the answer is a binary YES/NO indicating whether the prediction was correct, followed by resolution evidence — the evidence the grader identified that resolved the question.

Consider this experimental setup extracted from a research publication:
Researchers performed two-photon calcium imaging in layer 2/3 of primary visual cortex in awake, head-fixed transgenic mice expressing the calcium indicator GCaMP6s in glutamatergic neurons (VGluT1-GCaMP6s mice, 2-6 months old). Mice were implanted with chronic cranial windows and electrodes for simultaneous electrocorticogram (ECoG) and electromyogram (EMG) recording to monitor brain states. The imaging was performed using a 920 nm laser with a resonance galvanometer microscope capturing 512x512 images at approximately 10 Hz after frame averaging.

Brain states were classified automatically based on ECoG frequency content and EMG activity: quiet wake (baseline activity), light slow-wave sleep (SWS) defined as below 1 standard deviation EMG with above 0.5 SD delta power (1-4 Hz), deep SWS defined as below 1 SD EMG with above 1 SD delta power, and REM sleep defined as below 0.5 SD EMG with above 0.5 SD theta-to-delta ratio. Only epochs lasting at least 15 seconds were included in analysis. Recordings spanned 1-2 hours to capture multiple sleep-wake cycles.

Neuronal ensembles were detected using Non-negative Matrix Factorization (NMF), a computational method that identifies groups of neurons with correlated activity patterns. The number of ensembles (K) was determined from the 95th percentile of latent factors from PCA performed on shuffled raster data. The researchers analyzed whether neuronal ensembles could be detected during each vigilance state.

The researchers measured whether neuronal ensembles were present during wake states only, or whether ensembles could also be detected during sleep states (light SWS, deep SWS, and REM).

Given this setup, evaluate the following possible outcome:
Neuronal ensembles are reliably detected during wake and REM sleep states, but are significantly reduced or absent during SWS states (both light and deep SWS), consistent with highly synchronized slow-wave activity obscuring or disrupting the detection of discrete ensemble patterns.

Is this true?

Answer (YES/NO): NO